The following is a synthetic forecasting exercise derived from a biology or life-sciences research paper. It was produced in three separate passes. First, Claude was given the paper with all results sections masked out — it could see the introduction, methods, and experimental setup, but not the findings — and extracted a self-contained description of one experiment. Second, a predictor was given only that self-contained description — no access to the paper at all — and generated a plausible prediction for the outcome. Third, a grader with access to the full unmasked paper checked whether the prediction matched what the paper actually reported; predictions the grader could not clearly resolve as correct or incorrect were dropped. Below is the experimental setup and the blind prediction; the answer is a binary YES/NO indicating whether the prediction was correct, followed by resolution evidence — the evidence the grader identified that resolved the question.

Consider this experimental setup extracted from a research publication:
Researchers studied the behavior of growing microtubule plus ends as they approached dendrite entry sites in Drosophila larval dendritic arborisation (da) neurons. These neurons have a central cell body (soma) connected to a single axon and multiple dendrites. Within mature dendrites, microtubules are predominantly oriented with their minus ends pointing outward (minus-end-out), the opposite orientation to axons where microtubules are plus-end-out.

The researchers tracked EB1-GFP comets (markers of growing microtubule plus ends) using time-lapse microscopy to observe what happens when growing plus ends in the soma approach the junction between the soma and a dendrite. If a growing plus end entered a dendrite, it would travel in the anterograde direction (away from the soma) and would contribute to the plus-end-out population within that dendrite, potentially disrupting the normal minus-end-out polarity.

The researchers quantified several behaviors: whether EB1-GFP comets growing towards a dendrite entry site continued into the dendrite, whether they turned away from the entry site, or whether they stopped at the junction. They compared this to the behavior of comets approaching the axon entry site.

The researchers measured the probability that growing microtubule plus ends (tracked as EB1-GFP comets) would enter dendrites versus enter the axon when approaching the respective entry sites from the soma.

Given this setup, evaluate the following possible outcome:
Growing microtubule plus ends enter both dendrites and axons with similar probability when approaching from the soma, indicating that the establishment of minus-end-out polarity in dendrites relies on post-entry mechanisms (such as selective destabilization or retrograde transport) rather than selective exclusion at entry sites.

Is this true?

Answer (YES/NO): NO